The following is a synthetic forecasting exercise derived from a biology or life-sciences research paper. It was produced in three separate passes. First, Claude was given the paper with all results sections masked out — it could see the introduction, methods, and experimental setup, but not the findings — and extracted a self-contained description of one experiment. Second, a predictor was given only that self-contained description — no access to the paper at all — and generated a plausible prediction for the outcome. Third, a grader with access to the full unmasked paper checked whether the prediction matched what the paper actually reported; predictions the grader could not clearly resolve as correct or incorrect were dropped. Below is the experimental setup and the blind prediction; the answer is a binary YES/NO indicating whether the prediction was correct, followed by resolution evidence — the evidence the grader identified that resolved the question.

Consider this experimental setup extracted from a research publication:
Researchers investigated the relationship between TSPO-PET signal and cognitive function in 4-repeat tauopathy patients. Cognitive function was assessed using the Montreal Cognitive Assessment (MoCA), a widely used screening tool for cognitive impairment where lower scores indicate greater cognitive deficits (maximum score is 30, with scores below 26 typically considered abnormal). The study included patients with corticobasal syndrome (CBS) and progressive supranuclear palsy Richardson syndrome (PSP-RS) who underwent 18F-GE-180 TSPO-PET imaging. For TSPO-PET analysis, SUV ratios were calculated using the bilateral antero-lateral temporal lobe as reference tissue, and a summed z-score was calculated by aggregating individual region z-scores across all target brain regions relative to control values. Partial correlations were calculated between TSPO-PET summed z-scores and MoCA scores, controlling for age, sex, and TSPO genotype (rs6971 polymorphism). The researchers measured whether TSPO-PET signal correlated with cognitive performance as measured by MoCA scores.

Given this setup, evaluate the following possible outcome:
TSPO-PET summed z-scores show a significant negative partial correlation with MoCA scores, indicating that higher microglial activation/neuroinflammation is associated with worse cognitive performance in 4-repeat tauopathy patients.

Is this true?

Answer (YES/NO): NO